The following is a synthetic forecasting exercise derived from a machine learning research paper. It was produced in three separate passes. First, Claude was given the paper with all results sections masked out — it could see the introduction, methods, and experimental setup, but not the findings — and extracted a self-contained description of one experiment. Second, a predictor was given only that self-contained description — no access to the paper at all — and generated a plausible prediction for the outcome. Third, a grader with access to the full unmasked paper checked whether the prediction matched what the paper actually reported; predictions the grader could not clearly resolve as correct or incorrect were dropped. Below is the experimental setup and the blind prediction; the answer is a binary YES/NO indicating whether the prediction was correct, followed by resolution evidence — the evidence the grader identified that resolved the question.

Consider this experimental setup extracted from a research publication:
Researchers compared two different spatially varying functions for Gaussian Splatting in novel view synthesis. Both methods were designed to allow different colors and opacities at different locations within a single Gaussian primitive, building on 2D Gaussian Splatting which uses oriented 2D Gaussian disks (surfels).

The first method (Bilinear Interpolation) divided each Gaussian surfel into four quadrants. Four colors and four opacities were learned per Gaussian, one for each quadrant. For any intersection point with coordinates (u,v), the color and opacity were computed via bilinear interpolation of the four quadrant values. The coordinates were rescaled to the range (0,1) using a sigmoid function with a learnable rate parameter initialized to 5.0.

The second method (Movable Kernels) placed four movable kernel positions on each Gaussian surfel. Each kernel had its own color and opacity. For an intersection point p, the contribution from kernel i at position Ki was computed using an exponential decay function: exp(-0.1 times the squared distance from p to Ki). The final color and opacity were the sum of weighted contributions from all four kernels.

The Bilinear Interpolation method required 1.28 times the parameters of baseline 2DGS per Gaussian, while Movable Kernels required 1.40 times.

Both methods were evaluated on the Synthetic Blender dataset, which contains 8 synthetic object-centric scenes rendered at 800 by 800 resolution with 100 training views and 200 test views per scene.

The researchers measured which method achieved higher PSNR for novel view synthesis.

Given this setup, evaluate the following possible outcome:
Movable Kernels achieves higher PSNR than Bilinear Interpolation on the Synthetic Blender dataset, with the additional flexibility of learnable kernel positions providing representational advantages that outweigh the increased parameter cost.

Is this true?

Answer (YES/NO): YES